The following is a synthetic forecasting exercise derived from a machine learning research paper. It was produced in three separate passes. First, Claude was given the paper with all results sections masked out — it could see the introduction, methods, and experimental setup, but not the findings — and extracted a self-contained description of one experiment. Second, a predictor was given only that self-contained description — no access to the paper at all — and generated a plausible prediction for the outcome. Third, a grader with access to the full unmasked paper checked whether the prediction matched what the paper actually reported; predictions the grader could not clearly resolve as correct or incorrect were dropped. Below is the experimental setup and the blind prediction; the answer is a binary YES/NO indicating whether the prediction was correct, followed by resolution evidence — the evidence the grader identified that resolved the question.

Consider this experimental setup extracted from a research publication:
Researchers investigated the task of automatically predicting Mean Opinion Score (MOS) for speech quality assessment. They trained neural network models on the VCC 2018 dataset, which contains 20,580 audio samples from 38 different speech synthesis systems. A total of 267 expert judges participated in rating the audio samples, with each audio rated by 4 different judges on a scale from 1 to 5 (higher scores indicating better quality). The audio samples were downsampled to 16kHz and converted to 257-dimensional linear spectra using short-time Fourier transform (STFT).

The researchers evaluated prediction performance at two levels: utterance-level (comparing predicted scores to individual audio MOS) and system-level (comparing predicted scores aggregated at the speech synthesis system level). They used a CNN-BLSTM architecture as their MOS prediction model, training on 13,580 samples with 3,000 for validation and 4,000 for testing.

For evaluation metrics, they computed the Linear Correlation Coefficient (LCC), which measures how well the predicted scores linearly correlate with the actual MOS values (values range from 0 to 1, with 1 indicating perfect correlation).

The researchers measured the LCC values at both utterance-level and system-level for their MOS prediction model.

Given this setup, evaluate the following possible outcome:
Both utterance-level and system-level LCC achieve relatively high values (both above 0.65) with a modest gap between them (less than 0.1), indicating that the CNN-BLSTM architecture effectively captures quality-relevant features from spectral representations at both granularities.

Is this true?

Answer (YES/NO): NO